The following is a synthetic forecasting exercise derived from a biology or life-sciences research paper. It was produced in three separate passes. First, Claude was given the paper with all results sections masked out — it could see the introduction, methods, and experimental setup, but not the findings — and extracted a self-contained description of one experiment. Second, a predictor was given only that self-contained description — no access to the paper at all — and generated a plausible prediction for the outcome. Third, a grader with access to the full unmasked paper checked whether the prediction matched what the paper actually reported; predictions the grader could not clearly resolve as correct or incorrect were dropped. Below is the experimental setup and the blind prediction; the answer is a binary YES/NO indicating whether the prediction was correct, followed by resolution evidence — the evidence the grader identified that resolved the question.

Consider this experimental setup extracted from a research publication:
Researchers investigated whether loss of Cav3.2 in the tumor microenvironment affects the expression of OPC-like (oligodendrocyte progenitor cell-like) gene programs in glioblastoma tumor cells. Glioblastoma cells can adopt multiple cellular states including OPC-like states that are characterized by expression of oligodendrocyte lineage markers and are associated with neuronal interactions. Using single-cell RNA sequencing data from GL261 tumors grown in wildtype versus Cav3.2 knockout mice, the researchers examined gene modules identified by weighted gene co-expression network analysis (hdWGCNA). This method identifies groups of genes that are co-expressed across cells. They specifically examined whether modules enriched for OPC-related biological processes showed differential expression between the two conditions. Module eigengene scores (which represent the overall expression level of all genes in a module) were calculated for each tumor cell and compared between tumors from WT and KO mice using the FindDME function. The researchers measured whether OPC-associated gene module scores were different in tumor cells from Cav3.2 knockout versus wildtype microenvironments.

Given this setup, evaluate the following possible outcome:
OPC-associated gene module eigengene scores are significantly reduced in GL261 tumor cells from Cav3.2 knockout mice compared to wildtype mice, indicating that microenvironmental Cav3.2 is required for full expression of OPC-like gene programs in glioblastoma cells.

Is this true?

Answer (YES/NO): YES